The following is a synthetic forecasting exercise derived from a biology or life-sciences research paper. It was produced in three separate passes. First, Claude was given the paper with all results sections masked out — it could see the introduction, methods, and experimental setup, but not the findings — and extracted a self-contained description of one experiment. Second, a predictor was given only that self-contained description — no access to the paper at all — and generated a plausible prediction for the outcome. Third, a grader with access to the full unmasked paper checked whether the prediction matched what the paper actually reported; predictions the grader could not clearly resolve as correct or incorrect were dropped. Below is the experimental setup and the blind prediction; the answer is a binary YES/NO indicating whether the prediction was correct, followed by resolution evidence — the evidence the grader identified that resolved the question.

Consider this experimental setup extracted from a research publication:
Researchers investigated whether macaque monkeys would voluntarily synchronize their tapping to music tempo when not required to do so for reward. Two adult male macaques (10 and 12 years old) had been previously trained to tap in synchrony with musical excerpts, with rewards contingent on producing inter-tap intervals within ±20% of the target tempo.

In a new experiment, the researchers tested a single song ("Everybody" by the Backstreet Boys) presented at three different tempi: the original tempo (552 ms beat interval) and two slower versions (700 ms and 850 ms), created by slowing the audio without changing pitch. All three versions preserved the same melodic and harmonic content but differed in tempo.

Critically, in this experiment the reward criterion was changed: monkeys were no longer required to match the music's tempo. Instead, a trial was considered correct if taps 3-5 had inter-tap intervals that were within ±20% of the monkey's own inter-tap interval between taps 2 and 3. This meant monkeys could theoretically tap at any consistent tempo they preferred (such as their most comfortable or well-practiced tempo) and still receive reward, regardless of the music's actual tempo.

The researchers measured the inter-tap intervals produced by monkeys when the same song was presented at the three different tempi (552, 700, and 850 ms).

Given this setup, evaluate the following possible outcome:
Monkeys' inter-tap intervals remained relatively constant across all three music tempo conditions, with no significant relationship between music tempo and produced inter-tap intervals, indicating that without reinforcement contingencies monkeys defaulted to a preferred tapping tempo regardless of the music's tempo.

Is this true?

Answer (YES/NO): NO